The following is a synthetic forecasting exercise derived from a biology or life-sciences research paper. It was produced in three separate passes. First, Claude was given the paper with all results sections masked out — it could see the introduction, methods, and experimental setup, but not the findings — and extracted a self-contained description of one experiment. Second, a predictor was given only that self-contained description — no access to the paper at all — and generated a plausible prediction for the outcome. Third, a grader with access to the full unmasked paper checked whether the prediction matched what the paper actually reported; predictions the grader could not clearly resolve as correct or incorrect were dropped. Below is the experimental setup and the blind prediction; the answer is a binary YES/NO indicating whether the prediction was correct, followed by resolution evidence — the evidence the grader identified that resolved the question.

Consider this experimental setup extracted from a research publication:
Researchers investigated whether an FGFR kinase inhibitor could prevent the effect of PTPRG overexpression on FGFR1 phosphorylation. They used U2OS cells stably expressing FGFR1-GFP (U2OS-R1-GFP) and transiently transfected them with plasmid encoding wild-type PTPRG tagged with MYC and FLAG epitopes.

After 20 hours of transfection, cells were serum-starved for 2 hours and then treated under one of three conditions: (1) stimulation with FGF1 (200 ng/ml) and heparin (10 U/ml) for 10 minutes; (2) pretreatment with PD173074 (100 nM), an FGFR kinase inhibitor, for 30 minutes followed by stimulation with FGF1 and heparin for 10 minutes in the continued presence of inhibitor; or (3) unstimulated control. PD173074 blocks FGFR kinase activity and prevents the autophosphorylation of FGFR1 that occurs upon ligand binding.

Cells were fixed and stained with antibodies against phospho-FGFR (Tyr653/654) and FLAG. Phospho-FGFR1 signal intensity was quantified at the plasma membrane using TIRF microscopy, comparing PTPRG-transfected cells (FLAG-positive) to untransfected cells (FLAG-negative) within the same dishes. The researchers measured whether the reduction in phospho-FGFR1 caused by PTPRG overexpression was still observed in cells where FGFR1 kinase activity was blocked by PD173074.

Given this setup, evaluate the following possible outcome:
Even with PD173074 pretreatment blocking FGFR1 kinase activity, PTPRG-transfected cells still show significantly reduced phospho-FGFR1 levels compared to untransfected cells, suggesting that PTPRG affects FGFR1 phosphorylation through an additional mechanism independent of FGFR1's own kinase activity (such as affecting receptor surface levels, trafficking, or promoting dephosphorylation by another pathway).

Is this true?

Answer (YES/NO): NO